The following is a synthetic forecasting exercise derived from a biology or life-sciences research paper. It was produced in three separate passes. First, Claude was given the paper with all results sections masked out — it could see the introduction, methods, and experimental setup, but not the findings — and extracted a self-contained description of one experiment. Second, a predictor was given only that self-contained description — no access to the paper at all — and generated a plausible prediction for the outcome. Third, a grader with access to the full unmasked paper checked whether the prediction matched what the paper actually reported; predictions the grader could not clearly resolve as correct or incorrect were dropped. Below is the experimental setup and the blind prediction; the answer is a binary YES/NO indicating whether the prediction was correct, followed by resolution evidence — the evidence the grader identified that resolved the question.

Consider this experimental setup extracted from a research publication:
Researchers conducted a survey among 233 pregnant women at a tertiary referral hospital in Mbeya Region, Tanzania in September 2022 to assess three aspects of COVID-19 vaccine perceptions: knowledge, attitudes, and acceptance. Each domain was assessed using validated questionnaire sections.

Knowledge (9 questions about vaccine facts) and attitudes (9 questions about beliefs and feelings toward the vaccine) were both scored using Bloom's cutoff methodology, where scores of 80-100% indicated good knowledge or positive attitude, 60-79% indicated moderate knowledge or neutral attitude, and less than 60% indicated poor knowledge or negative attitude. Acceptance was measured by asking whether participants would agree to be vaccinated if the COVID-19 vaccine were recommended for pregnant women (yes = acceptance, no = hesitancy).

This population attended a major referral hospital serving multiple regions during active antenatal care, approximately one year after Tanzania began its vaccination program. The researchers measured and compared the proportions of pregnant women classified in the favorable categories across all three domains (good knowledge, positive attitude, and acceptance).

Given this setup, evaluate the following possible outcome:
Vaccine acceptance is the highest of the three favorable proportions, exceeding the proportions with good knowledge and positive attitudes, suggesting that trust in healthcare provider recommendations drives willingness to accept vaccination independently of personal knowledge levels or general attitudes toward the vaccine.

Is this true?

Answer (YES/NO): NO